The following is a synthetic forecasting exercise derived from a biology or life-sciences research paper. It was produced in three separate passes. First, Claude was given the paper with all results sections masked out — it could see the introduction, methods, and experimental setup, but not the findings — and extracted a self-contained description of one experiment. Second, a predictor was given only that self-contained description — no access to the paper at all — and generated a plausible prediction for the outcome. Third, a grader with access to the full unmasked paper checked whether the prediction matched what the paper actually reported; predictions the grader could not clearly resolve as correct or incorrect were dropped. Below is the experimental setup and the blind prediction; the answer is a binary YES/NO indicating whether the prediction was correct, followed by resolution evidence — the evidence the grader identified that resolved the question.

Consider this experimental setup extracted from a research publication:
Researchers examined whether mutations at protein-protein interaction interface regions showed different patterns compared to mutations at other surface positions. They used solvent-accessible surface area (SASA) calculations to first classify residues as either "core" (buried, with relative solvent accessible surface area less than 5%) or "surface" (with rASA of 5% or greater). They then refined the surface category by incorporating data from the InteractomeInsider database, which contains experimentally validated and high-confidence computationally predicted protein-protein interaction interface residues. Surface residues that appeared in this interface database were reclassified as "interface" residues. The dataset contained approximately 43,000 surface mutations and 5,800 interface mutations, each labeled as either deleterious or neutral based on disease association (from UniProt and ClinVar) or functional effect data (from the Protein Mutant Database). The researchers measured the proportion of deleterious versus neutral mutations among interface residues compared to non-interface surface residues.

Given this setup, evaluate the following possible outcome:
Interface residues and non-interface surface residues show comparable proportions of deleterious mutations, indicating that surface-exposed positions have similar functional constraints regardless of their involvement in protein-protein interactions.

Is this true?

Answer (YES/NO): NO